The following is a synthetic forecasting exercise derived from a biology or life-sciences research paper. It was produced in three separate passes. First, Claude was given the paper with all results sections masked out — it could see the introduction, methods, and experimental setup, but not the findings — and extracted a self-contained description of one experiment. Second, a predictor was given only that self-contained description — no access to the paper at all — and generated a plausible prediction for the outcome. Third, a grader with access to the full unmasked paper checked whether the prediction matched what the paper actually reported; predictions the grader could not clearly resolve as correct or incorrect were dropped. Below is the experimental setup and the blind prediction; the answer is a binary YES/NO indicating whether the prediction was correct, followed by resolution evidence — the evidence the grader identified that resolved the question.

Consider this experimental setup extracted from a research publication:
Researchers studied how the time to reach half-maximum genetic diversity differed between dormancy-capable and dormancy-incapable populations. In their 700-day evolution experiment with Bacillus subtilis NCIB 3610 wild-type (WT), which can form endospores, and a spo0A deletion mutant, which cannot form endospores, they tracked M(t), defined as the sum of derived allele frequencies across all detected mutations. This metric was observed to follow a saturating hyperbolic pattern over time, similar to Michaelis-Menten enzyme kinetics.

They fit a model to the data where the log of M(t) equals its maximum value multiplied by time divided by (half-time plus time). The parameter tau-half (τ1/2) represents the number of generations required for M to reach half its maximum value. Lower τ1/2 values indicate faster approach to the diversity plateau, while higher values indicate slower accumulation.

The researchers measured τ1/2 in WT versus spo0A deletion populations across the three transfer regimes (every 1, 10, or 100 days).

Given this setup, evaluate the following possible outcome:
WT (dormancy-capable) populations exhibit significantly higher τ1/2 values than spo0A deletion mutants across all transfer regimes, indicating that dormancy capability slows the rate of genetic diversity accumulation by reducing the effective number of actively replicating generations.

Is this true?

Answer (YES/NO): NO